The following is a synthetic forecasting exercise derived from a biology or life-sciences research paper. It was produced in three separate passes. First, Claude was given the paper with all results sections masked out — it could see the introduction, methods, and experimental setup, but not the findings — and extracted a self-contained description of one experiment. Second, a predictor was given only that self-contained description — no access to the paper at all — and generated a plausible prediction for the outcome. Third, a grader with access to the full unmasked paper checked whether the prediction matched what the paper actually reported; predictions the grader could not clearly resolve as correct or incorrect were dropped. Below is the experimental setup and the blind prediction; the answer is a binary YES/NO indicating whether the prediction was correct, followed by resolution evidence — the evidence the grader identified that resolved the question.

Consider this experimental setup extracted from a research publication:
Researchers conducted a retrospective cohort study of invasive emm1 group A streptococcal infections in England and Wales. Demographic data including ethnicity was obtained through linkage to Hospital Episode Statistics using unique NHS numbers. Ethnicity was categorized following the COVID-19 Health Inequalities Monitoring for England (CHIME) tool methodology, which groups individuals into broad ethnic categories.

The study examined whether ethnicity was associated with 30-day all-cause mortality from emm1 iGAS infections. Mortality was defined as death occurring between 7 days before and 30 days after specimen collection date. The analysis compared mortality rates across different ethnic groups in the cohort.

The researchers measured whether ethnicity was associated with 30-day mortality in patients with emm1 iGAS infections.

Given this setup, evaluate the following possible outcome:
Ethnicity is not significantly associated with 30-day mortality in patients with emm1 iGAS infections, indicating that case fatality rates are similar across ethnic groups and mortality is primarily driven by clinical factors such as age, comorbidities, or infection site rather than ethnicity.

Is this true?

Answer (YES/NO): YES